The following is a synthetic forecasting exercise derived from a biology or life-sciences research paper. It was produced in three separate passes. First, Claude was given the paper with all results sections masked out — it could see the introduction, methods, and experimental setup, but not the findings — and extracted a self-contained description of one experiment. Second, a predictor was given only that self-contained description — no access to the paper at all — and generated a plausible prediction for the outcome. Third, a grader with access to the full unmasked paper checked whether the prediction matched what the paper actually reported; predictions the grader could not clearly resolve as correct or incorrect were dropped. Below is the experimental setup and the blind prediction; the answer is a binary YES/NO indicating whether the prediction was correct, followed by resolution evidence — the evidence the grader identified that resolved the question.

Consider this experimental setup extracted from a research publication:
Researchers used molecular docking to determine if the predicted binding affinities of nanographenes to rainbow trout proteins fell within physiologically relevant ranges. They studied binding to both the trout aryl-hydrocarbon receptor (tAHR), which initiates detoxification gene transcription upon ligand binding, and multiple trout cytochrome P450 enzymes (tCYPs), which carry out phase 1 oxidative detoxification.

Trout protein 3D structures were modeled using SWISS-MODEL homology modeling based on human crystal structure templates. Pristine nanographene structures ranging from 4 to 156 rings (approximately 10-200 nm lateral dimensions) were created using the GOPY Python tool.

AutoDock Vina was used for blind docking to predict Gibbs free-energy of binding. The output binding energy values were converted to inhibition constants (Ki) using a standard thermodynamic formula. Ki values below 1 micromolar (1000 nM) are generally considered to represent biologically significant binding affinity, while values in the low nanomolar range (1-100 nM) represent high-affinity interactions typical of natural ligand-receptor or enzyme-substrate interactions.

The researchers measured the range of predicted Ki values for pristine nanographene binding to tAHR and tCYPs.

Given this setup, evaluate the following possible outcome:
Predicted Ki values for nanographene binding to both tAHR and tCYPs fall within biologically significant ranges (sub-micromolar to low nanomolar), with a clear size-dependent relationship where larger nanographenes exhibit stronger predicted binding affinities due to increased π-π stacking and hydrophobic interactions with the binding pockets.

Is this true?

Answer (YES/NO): NO